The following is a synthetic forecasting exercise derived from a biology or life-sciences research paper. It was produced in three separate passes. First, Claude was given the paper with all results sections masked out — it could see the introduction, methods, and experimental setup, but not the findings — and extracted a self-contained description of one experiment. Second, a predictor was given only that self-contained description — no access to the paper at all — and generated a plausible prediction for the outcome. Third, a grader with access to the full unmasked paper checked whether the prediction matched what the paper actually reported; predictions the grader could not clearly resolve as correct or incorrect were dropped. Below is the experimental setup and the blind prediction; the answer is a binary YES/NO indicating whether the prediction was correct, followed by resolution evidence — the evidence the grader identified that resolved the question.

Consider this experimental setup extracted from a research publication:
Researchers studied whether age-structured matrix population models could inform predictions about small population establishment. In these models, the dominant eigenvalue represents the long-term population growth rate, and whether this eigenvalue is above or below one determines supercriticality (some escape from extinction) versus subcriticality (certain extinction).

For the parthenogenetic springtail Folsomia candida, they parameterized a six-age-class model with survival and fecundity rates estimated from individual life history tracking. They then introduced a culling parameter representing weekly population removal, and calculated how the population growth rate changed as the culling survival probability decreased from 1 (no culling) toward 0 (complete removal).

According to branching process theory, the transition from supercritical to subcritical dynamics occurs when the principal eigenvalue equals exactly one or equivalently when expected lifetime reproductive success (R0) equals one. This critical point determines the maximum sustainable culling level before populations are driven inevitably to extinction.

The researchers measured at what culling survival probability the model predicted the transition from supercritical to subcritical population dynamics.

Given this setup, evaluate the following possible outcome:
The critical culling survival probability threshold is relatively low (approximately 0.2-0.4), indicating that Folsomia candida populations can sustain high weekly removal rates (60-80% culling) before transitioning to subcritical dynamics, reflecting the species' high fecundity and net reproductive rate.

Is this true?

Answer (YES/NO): YES